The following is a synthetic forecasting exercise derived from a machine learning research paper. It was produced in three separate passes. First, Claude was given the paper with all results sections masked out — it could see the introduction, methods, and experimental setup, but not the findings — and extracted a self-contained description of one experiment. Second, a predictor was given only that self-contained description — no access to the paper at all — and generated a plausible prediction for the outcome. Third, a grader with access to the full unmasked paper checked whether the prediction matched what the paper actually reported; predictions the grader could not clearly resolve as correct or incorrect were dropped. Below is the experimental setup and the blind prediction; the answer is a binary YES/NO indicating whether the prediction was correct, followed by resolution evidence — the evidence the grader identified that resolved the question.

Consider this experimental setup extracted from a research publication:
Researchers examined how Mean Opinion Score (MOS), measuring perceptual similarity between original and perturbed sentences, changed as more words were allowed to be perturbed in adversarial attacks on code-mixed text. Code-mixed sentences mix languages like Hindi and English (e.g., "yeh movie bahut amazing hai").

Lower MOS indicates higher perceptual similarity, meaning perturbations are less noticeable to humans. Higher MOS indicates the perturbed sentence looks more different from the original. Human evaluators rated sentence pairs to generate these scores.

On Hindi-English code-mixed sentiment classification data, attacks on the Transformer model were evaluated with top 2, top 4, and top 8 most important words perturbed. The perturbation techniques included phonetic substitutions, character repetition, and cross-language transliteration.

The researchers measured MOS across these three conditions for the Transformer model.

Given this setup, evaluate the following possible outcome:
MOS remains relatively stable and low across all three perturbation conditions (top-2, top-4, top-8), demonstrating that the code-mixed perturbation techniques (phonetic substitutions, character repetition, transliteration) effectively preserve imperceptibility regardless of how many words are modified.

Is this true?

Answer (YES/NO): NO